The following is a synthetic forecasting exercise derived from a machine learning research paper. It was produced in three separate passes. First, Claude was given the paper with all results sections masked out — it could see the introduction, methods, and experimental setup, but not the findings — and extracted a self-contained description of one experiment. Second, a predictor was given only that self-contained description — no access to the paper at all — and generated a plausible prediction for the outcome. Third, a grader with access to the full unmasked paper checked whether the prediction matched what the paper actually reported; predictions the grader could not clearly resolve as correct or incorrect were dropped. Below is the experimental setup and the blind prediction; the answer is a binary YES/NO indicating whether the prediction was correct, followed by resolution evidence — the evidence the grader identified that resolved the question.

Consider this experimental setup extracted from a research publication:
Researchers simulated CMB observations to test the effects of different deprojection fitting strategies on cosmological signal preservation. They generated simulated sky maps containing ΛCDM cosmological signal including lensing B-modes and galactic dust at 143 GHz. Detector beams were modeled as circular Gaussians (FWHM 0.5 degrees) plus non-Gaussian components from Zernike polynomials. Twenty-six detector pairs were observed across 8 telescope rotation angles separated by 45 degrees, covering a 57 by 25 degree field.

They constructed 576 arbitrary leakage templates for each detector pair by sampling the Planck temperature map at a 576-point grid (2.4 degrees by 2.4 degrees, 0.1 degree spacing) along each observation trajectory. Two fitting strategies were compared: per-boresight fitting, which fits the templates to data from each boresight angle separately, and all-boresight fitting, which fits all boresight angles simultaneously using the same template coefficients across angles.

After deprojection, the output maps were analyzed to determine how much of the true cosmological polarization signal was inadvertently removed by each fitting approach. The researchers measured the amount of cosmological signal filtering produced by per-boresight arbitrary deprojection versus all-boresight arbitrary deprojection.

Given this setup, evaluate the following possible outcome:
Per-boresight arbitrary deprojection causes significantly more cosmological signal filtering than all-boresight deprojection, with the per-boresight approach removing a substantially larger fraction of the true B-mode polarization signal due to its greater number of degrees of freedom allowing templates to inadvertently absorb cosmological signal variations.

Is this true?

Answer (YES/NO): YES